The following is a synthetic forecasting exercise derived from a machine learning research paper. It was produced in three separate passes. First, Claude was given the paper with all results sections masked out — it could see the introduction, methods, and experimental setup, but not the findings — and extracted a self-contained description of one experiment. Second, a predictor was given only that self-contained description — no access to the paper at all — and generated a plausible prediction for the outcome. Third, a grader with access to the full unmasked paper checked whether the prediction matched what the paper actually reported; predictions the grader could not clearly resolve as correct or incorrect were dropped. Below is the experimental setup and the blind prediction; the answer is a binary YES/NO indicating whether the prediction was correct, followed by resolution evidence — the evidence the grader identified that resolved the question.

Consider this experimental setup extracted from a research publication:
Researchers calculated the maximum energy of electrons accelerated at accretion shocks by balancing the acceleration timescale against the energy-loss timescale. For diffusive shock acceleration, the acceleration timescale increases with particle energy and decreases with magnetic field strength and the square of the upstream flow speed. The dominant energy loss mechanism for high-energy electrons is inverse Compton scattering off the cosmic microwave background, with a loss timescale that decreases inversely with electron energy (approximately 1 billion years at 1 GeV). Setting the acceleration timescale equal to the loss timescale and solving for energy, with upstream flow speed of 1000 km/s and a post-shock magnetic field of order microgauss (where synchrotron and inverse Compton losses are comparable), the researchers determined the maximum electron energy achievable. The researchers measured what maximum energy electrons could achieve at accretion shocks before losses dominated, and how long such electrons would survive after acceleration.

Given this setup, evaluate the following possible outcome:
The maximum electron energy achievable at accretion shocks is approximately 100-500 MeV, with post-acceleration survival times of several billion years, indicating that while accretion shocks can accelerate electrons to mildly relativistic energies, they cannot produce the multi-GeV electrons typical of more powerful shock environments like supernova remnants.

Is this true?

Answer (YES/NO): NO